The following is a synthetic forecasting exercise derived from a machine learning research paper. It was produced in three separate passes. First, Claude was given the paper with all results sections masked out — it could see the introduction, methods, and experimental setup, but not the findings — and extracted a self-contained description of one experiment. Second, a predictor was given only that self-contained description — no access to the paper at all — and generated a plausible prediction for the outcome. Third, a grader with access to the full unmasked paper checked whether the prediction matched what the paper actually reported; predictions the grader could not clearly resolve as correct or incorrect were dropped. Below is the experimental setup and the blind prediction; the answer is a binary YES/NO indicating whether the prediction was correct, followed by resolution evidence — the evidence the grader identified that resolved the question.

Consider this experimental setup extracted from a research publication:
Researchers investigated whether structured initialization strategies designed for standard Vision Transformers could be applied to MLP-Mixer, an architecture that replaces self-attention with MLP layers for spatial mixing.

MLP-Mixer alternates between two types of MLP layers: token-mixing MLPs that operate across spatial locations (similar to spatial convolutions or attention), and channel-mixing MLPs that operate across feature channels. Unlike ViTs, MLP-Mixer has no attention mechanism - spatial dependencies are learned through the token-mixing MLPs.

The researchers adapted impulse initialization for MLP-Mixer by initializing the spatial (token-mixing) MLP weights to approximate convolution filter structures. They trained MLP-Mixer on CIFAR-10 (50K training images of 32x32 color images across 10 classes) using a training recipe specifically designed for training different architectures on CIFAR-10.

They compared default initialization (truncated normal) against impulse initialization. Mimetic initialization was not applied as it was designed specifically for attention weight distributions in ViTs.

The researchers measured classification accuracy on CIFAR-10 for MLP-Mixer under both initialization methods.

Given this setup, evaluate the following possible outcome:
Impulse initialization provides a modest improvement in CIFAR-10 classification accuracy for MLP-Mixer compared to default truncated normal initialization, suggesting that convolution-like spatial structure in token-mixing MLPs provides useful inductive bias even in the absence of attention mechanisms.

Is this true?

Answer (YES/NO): YES